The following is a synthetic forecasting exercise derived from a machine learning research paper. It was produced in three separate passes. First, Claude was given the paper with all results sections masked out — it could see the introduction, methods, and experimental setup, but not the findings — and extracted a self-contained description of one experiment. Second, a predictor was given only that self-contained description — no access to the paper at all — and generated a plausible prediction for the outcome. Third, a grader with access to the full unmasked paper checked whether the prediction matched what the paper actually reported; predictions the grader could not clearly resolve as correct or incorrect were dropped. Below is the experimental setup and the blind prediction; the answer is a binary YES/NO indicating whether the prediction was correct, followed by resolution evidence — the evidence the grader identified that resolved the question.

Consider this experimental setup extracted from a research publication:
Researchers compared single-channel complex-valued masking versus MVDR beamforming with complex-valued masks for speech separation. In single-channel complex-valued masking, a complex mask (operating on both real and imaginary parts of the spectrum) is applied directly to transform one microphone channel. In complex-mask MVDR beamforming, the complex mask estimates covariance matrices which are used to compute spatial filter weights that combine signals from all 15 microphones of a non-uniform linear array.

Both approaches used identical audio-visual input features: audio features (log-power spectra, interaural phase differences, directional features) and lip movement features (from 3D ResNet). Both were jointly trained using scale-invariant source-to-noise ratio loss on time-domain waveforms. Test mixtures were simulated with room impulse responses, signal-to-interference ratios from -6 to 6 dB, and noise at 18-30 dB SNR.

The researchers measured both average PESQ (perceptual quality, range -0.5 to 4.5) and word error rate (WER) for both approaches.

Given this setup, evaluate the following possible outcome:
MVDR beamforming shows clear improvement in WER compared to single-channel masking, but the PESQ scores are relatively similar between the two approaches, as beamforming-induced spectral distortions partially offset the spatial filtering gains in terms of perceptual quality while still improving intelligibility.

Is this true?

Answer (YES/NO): NO